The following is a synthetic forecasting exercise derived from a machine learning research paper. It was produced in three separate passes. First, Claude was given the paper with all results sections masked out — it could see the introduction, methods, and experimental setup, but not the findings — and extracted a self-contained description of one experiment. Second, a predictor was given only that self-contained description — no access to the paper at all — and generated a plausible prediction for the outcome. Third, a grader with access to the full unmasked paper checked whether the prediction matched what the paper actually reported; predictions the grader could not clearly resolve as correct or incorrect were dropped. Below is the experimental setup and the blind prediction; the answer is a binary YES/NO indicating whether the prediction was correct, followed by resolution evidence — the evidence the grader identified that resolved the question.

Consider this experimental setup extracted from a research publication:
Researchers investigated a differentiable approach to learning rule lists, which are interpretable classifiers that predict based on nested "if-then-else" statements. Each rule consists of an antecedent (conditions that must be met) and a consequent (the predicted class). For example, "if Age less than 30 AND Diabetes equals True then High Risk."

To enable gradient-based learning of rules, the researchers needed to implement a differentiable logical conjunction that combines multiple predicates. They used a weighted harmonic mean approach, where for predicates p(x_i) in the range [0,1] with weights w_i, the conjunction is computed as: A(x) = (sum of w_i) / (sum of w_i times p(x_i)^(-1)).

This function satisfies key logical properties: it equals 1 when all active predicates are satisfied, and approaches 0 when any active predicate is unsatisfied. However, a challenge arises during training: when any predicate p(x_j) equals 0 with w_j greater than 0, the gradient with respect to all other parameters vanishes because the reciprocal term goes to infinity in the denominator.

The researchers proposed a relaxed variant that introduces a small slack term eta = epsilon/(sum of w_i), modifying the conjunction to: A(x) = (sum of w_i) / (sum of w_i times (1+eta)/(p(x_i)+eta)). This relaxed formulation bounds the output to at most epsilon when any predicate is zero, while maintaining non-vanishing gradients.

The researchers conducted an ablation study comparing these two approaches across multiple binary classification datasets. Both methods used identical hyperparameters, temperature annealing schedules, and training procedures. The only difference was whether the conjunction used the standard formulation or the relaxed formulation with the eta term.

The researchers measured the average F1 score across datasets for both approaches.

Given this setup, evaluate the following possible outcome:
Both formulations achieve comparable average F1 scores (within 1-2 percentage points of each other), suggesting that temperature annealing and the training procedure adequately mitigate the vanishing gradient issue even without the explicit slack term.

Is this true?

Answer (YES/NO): NO